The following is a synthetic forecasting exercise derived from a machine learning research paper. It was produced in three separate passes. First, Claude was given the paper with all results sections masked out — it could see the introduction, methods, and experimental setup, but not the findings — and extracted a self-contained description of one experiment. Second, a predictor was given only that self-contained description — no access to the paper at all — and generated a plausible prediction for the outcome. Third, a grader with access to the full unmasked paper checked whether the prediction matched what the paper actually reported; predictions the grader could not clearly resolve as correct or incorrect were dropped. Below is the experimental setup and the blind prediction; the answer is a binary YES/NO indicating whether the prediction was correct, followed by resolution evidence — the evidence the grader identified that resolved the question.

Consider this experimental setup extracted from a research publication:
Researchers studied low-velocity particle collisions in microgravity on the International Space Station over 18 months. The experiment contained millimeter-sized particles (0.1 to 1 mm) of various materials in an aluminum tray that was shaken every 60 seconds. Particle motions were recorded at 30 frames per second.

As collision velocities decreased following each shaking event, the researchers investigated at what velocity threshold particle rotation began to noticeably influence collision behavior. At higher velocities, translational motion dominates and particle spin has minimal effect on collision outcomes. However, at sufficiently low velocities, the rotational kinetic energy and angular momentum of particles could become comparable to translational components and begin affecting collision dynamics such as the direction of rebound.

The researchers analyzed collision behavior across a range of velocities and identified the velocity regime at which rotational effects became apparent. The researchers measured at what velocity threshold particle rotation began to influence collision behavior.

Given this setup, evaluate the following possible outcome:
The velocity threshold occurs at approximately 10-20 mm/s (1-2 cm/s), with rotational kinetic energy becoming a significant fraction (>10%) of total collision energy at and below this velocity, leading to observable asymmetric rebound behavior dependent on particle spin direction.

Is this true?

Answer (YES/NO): NO